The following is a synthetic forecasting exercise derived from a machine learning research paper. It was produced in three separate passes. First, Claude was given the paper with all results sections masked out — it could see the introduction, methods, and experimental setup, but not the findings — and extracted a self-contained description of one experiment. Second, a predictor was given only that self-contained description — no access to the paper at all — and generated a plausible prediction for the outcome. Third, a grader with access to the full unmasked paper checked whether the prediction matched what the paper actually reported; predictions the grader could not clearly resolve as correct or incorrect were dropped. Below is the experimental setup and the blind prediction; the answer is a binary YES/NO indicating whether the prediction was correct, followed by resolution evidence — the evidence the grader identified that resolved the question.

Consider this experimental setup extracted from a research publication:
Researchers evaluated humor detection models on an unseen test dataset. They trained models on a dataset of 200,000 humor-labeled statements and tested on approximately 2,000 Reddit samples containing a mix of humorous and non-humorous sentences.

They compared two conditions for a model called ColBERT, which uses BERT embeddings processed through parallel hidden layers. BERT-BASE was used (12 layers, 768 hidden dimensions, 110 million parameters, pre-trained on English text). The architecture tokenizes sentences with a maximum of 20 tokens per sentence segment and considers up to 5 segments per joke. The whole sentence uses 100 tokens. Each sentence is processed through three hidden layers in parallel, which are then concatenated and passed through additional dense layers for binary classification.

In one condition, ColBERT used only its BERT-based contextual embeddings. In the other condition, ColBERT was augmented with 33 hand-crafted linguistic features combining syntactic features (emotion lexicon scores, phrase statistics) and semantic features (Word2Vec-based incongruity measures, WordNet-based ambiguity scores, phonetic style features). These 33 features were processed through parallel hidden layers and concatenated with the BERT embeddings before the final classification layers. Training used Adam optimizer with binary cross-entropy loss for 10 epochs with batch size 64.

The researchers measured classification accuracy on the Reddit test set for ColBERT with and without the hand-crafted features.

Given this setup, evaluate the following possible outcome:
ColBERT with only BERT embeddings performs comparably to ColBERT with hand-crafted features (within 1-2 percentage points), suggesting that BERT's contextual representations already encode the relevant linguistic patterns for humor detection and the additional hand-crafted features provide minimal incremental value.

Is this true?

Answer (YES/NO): NO